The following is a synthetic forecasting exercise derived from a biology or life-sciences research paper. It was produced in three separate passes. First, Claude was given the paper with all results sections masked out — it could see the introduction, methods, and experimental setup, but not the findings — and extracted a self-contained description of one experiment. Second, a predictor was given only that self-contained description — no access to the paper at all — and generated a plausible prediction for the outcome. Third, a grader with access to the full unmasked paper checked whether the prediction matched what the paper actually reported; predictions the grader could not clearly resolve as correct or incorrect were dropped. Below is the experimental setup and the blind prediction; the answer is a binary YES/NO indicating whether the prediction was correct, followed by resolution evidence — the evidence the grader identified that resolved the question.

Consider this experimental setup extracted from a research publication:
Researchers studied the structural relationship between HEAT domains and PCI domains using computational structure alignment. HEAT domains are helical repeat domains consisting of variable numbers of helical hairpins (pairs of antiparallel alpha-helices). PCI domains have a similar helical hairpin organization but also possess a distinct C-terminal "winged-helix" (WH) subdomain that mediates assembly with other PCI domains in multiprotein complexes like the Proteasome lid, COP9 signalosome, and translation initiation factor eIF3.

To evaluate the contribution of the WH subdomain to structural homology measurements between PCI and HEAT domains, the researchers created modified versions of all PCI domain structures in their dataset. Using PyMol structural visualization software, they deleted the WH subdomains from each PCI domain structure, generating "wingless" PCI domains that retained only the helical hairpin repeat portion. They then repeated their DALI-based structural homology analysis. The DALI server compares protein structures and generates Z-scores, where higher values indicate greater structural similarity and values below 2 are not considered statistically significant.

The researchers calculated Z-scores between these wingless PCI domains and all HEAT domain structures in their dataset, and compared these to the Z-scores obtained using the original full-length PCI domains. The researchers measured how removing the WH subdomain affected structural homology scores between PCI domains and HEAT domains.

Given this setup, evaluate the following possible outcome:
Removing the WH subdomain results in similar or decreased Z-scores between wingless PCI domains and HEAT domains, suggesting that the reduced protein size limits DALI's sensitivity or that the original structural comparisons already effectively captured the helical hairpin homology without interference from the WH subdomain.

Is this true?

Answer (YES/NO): NO